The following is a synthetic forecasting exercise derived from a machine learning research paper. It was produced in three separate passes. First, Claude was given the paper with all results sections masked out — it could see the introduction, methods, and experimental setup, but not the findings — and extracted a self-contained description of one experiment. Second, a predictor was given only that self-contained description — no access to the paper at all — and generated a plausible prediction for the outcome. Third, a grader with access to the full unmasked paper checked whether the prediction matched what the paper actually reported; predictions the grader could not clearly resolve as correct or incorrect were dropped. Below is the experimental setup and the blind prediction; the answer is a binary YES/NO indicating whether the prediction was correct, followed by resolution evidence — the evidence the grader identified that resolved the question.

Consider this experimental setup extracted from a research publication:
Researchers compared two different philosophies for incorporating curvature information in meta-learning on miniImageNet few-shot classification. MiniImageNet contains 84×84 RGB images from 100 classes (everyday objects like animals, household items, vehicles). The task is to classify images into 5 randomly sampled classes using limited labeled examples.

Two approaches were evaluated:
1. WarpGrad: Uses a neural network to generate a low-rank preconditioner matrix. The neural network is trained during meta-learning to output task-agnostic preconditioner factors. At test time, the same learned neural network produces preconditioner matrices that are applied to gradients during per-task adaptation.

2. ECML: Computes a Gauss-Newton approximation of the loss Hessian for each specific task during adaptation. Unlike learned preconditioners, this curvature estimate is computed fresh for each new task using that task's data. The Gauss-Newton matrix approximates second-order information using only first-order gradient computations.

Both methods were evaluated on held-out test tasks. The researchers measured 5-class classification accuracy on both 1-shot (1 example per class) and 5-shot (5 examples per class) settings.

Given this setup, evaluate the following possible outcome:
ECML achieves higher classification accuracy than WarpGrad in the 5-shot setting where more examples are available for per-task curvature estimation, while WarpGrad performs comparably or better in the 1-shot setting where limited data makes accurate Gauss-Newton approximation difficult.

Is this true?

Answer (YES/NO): NO